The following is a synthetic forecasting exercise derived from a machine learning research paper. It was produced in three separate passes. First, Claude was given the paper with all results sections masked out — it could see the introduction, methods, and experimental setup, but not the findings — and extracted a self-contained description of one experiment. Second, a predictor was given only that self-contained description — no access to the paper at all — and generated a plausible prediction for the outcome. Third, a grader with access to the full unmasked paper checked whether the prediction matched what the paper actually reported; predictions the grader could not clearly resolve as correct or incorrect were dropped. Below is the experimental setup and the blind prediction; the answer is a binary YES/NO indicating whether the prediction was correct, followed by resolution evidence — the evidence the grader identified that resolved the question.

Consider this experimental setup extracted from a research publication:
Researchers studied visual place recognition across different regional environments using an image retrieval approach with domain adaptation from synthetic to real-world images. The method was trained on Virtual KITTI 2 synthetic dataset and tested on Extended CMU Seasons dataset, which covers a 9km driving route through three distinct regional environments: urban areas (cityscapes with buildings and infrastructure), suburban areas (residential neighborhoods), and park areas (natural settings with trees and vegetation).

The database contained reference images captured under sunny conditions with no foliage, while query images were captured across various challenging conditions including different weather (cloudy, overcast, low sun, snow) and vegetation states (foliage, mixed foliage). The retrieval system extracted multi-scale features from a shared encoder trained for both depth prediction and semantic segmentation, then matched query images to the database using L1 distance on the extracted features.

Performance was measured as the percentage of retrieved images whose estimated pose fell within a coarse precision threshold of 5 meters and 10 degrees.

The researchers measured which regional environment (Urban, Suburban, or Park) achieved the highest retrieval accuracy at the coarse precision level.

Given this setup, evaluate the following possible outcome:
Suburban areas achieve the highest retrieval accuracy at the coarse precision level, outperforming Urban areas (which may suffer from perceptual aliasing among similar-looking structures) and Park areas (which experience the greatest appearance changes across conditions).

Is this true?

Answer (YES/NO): NO